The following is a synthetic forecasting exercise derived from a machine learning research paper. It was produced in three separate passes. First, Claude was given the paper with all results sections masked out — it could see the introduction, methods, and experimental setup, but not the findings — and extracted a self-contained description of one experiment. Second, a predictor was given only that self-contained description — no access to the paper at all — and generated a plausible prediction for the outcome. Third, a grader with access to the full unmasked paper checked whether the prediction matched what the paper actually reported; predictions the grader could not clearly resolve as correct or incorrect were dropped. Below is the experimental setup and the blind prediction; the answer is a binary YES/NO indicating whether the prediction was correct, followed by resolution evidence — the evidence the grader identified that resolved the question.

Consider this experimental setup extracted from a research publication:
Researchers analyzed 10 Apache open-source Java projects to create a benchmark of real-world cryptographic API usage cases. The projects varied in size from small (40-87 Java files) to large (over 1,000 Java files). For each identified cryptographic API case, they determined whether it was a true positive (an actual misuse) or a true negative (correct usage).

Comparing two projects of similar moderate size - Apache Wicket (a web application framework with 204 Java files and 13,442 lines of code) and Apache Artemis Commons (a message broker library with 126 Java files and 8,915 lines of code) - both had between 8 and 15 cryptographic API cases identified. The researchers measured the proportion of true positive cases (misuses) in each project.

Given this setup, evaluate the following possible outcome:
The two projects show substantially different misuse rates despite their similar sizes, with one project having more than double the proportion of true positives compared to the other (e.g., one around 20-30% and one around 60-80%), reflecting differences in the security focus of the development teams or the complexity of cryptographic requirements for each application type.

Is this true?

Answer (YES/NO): NO